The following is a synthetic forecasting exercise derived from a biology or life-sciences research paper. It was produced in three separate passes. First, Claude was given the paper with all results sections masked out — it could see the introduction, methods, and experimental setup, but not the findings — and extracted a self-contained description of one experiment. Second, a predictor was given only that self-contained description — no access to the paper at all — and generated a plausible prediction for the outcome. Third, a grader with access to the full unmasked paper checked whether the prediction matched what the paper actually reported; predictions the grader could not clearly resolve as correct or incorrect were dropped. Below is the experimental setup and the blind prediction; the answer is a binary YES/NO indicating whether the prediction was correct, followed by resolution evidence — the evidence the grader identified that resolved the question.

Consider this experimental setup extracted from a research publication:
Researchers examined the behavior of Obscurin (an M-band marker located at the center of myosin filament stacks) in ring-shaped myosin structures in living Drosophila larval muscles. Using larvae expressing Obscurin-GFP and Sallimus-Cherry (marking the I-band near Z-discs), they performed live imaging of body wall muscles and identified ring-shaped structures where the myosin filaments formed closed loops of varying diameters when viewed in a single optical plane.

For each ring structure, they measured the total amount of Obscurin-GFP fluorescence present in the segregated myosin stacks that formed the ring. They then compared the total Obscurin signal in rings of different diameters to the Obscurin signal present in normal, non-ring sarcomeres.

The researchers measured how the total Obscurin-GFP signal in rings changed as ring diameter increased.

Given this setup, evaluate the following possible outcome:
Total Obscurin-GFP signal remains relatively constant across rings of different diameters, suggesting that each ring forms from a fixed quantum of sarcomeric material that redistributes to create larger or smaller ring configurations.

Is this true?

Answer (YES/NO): NO